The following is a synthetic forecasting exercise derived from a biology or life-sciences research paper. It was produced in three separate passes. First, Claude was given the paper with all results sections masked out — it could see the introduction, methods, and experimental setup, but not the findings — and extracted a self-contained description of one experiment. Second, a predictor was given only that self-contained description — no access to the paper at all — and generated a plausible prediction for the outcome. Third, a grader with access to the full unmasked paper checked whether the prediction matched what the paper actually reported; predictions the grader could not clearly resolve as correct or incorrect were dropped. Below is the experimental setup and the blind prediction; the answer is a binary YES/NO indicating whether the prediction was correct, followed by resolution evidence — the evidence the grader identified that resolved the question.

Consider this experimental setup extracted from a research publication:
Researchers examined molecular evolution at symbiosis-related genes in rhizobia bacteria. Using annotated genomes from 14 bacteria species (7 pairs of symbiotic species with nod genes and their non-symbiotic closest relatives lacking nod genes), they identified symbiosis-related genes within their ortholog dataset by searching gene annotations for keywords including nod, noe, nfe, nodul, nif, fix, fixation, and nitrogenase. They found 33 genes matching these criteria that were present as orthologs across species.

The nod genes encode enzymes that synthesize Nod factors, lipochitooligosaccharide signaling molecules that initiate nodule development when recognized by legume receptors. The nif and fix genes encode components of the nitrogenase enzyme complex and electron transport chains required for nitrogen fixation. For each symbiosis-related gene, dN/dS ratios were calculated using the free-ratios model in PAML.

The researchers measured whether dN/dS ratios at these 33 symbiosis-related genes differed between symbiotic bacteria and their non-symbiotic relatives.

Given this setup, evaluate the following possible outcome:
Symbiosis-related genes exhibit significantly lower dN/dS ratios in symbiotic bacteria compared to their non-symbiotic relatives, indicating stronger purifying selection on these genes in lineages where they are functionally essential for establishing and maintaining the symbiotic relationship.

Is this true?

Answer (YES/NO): NO